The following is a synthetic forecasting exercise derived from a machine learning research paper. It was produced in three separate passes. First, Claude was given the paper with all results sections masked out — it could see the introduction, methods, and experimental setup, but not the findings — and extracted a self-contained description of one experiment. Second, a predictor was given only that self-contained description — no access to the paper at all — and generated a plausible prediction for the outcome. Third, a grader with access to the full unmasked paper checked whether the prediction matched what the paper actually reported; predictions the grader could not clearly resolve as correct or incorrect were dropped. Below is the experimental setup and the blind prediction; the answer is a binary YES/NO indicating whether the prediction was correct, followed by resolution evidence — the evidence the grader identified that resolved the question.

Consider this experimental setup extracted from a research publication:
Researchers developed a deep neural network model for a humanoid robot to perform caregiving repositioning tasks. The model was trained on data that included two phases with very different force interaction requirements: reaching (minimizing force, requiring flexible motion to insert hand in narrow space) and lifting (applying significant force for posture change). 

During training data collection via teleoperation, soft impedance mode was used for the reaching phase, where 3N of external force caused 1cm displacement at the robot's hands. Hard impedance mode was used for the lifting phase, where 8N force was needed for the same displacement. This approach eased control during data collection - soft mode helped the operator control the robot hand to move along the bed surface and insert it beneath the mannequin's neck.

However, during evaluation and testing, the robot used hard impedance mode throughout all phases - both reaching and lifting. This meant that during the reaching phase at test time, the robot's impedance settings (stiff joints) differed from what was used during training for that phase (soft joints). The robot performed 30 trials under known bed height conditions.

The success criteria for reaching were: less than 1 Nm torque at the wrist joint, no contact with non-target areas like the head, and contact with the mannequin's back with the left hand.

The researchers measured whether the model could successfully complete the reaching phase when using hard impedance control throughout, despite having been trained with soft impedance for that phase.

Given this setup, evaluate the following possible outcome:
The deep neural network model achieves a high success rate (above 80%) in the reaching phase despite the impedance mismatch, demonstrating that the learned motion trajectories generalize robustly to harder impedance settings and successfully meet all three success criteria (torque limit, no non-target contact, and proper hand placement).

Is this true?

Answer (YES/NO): YES